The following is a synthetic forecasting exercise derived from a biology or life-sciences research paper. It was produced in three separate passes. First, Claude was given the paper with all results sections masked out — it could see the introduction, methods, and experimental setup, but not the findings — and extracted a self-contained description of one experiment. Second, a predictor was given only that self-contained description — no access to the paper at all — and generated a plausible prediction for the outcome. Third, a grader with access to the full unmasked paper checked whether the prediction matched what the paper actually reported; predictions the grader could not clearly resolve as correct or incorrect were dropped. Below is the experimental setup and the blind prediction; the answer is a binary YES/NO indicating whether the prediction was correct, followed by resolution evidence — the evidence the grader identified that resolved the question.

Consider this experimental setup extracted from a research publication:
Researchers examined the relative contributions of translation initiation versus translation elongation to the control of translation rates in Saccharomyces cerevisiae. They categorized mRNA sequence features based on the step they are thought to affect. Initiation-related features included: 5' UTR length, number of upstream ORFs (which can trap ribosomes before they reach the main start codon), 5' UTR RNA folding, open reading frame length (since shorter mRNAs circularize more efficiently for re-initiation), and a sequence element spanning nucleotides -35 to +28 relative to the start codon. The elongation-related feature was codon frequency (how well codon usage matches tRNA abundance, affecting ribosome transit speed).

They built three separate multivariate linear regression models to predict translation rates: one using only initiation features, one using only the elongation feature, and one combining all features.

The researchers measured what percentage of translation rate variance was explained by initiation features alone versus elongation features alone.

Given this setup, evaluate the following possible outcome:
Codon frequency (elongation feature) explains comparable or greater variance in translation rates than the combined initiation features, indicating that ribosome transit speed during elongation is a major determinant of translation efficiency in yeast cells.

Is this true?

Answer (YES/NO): YES